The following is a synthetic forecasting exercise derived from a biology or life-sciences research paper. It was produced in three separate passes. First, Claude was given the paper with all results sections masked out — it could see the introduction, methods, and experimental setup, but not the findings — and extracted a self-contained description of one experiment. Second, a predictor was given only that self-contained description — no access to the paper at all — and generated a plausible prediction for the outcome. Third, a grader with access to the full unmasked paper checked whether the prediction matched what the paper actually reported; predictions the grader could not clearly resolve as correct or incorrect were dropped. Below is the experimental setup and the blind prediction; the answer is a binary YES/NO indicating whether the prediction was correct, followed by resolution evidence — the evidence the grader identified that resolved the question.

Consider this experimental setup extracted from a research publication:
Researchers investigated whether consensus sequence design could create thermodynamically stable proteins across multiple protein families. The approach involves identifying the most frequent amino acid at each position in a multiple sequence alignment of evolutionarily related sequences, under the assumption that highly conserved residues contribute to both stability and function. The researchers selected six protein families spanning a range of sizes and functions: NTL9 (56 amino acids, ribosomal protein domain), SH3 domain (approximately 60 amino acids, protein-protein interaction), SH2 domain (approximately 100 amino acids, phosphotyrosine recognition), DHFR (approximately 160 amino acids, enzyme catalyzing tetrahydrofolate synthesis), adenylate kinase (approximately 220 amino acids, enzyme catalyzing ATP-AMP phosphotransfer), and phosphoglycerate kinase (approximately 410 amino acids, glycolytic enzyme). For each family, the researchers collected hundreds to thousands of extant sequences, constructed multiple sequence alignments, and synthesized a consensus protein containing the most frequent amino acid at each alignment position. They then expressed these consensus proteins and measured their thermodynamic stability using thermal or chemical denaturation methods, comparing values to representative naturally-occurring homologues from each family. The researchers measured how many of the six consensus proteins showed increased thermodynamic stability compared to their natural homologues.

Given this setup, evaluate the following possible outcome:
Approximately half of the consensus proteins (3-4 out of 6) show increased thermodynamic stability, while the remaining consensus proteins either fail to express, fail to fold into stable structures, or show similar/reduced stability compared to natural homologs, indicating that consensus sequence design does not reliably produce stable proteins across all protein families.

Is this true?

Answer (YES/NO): NO